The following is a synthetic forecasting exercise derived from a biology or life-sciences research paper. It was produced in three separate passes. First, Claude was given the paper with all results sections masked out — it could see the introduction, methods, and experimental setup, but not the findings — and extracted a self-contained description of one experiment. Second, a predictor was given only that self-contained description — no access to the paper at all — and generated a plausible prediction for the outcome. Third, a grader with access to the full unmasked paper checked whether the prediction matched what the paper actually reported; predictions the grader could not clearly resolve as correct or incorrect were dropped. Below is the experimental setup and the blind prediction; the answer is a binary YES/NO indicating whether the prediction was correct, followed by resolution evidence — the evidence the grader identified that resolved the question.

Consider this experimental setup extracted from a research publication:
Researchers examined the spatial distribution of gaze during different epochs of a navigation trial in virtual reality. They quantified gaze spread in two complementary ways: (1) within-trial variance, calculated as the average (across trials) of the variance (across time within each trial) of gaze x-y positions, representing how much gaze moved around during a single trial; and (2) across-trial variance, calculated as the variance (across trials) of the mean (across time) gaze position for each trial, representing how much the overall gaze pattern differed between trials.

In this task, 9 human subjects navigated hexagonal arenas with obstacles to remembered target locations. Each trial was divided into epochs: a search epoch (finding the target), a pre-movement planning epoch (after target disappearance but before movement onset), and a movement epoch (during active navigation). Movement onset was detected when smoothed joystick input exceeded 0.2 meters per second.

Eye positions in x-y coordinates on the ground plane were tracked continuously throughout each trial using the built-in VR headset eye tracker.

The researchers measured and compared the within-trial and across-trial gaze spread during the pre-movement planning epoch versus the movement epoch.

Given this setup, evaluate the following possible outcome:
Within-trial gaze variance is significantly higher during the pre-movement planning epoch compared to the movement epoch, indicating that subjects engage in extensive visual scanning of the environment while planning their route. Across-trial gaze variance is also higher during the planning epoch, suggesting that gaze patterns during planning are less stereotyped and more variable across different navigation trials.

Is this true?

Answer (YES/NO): NO